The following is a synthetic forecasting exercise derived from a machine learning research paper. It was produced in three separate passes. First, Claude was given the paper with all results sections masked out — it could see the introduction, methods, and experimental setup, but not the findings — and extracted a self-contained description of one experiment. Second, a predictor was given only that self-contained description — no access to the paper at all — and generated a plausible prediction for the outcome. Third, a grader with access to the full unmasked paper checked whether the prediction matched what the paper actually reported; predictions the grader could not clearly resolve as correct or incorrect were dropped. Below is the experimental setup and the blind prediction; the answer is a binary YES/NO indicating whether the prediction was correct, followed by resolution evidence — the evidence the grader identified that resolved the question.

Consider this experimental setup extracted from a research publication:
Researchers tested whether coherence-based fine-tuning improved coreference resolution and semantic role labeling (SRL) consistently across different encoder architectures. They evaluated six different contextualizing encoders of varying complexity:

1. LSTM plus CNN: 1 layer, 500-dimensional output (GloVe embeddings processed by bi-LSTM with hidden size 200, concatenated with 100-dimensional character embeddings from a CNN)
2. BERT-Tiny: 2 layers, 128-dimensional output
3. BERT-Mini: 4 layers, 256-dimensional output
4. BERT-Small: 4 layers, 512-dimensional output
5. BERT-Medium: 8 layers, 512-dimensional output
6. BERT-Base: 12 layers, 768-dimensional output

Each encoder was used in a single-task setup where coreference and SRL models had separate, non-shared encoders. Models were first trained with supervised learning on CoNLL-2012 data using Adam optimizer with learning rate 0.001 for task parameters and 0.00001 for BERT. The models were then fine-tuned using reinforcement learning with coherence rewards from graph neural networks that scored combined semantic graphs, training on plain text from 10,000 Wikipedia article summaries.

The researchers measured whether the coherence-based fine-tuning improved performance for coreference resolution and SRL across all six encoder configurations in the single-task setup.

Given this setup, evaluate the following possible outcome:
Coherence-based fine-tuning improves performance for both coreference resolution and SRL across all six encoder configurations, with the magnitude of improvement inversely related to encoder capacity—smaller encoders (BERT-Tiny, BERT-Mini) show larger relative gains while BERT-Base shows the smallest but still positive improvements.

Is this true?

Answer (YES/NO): NO